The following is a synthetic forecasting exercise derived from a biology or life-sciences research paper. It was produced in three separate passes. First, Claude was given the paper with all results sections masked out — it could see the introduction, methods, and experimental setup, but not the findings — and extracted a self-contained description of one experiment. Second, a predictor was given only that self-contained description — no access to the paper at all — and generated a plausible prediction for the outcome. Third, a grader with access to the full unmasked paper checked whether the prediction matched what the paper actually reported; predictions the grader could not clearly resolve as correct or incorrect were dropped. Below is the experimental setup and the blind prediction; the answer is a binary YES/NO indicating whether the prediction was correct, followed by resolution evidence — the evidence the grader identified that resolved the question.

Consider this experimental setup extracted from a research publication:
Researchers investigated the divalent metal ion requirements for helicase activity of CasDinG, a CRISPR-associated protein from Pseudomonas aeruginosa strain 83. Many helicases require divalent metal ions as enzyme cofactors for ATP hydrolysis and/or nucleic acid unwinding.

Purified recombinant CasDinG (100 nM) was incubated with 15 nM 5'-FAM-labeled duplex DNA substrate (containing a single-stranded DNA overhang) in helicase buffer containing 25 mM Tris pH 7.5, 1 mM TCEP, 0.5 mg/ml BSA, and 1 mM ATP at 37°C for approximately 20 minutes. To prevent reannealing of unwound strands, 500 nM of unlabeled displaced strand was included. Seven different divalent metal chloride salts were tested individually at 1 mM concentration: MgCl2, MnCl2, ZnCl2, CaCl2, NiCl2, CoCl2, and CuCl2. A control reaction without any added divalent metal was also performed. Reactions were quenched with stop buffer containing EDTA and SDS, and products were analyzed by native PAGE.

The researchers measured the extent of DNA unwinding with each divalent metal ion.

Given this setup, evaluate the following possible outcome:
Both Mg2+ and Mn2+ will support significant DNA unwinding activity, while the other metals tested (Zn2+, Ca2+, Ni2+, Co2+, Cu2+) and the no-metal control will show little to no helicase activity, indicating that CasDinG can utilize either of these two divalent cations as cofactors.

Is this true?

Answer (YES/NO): NO